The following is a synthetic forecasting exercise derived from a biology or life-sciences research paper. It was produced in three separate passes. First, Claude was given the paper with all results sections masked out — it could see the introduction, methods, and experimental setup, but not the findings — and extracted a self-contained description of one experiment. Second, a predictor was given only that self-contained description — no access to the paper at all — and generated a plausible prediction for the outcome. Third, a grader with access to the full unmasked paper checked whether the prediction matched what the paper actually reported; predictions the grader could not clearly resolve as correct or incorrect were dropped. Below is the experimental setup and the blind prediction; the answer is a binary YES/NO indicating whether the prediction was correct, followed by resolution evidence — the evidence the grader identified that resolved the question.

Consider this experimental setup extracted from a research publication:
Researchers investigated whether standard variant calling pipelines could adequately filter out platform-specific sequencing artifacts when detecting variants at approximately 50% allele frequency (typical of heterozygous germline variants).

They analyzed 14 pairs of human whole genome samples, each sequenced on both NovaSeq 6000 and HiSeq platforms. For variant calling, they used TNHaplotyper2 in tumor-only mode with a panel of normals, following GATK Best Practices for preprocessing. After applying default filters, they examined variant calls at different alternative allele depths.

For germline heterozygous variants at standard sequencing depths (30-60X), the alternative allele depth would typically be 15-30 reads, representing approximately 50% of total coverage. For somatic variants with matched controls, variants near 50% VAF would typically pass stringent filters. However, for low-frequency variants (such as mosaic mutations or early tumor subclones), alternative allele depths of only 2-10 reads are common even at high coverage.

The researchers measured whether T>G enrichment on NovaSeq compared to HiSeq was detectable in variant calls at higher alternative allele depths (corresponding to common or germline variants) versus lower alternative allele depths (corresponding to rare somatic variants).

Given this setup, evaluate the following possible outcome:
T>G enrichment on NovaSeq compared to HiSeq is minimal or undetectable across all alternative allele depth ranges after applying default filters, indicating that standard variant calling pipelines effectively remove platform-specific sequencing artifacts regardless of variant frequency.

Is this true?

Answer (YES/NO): NO